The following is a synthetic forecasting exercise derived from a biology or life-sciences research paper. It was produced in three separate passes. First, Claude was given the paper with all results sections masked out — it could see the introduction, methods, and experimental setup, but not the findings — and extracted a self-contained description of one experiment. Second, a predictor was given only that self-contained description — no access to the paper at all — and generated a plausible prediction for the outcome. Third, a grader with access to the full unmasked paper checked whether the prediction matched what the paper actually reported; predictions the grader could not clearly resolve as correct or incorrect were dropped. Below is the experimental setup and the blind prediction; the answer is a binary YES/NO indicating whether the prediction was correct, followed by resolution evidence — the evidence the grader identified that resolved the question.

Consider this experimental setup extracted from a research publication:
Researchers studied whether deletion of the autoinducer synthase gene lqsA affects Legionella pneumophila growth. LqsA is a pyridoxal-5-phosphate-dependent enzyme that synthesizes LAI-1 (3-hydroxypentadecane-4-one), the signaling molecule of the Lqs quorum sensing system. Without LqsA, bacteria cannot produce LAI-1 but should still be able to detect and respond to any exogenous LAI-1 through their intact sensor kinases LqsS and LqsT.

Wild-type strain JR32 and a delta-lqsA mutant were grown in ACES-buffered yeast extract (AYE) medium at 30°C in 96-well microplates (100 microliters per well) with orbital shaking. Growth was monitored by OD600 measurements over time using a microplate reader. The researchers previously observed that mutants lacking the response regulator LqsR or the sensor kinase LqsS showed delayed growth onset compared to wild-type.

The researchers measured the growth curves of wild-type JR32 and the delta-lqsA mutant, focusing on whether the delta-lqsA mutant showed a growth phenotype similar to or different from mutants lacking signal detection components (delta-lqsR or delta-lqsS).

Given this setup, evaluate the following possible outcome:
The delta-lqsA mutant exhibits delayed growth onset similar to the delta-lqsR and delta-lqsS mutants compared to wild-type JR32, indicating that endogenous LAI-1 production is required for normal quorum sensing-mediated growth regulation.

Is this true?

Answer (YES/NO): NO